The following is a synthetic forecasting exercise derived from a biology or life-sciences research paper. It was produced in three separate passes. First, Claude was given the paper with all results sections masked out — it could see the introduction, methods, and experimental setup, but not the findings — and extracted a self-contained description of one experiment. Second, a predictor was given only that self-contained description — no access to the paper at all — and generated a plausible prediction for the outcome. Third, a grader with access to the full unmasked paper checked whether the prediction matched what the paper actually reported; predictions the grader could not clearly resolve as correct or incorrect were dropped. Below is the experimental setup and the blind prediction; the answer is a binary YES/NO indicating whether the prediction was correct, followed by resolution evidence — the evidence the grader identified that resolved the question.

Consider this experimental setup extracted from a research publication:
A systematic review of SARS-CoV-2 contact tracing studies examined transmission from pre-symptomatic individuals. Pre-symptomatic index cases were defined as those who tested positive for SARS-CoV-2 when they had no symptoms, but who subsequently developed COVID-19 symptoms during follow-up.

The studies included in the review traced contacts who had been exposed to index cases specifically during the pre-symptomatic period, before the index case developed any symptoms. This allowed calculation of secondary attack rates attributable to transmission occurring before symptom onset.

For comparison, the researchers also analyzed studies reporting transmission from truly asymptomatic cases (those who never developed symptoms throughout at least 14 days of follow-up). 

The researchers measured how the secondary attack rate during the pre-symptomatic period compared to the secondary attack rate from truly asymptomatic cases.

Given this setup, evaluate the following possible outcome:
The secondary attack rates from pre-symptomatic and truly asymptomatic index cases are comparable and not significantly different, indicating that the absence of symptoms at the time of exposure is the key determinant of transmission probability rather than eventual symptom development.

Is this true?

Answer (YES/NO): NO